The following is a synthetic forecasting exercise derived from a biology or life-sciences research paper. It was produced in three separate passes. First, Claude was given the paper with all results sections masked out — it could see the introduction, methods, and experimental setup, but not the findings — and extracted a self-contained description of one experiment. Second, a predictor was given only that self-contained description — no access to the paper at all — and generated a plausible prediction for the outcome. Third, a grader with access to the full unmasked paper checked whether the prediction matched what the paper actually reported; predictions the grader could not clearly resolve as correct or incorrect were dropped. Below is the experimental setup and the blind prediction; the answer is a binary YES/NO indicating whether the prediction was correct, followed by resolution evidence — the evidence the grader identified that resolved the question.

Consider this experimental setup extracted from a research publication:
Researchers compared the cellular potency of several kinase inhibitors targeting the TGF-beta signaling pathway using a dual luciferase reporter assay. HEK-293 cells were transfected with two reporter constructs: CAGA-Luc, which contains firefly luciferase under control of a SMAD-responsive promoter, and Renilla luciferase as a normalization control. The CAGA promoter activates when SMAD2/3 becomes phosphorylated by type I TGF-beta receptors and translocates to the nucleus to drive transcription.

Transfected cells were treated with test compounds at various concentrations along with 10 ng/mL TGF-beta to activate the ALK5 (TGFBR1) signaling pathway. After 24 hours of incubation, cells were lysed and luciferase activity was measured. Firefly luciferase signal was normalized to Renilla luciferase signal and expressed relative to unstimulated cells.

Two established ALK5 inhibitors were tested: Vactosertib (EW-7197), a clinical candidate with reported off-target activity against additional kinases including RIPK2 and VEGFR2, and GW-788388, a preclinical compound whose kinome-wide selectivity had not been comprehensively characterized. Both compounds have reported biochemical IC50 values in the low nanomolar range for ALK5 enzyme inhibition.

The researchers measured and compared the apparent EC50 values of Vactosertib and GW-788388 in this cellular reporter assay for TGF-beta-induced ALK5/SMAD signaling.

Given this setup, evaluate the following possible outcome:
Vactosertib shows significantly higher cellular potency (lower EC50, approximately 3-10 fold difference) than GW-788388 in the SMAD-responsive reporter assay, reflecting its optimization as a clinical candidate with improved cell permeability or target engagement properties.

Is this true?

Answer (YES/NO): NO